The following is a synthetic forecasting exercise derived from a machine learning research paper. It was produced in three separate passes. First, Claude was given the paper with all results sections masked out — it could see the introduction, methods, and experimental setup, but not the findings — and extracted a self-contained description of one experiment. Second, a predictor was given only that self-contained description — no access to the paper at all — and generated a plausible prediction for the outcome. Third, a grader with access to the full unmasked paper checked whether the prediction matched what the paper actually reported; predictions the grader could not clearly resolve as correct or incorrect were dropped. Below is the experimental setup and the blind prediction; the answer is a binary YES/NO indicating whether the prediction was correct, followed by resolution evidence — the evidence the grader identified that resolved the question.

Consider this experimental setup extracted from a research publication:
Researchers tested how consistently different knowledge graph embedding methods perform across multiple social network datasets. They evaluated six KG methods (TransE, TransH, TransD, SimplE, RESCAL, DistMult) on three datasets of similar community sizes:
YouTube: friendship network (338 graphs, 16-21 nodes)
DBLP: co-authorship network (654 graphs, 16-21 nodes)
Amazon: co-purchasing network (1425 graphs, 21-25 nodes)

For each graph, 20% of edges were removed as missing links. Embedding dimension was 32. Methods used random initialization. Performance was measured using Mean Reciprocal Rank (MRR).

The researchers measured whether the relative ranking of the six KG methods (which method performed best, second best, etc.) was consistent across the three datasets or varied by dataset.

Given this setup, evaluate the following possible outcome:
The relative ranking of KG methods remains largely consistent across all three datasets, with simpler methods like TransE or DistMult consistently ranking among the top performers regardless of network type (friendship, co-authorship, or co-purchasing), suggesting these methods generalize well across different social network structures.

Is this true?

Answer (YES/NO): NO